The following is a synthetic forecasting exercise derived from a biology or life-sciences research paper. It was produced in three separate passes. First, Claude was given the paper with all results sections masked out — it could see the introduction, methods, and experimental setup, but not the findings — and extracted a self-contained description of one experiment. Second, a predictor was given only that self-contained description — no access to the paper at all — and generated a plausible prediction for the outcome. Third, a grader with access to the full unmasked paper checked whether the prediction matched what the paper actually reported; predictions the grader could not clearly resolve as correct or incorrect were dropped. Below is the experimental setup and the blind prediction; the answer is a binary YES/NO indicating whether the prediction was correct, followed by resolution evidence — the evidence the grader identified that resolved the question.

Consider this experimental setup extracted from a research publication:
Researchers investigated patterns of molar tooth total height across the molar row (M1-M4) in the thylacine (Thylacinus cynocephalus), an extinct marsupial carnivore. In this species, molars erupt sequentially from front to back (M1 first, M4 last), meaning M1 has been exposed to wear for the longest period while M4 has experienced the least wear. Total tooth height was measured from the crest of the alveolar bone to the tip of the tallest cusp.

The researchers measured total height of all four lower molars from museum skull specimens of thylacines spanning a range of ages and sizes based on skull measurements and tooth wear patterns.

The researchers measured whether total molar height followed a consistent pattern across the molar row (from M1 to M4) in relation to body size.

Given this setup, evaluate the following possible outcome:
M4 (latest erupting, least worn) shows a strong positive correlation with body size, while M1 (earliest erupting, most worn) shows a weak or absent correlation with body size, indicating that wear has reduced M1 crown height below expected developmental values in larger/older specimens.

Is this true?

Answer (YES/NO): NO